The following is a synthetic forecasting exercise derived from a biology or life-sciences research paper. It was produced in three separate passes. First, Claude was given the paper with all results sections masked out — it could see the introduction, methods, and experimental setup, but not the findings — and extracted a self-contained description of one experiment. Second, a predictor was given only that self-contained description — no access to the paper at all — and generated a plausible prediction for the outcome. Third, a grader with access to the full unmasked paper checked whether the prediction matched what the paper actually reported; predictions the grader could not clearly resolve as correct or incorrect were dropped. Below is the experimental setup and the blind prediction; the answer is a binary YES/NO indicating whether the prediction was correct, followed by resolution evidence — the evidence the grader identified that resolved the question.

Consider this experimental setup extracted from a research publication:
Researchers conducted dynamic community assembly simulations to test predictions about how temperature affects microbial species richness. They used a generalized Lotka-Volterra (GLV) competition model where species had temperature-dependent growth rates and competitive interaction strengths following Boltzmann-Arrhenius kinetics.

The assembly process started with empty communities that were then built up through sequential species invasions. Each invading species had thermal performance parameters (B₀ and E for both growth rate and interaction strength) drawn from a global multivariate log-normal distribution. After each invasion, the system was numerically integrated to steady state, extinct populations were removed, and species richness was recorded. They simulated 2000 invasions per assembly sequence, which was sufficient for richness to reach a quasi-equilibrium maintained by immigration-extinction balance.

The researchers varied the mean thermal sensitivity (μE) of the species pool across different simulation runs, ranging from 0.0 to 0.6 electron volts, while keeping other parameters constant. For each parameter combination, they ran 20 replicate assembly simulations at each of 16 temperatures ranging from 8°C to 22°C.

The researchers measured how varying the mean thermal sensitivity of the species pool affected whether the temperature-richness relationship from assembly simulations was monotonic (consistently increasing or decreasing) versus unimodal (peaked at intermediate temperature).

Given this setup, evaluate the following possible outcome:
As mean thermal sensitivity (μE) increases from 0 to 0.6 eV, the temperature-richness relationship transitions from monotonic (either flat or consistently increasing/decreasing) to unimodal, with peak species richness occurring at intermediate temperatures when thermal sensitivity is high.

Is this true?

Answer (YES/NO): NO